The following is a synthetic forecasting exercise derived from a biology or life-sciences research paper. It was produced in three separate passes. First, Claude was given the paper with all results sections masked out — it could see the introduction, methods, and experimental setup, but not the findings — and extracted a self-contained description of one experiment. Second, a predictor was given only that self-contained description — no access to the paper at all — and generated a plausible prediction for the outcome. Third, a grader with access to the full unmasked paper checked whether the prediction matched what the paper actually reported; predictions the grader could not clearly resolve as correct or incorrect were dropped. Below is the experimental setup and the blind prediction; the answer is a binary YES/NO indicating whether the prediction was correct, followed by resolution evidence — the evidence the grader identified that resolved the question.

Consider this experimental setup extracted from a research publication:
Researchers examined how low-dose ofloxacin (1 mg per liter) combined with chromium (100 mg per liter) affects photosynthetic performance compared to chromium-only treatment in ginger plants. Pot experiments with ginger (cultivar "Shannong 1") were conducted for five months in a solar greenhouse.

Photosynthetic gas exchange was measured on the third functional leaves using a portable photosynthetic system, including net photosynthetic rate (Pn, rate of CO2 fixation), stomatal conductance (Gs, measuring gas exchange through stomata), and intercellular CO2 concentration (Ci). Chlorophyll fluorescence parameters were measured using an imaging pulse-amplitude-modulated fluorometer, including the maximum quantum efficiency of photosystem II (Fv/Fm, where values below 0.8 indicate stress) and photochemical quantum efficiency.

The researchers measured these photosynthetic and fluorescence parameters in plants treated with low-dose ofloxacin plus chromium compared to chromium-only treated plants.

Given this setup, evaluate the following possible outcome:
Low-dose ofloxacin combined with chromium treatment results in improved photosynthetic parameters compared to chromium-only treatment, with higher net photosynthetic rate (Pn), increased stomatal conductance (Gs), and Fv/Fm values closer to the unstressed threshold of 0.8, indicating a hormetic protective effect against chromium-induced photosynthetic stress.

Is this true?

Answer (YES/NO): YES